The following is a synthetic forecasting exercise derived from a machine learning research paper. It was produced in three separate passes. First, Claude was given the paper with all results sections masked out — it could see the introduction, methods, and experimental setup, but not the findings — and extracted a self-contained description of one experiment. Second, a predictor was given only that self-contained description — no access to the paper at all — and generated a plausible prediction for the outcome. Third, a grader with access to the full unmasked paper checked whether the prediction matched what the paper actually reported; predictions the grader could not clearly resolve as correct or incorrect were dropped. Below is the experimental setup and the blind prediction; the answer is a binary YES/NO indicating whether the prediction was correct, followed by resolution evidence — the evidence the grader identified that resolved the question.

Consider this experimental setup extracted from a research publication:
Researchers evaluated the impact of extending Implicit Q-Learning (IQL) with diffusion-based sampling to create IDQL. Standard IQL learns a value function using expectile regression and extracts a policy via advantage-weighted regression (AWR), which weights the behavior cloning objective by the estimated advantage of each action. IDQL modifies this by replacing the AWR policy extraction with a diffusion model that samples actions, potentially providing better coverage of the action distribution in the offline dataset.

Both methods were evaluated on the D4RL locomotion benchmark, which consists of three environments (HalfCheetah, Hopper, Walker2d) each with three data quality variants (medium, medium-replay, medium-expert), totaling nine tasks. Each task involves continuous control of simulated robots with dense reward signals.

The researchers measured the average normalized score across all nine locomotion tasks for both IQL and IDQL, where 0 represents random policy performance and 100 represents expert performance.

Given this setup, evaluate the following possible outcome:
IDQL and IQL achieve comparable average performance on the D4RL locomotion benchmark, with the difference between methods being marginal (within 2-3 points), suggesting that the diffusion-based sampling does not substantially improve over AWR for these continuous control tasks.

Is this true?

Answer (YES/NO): NO